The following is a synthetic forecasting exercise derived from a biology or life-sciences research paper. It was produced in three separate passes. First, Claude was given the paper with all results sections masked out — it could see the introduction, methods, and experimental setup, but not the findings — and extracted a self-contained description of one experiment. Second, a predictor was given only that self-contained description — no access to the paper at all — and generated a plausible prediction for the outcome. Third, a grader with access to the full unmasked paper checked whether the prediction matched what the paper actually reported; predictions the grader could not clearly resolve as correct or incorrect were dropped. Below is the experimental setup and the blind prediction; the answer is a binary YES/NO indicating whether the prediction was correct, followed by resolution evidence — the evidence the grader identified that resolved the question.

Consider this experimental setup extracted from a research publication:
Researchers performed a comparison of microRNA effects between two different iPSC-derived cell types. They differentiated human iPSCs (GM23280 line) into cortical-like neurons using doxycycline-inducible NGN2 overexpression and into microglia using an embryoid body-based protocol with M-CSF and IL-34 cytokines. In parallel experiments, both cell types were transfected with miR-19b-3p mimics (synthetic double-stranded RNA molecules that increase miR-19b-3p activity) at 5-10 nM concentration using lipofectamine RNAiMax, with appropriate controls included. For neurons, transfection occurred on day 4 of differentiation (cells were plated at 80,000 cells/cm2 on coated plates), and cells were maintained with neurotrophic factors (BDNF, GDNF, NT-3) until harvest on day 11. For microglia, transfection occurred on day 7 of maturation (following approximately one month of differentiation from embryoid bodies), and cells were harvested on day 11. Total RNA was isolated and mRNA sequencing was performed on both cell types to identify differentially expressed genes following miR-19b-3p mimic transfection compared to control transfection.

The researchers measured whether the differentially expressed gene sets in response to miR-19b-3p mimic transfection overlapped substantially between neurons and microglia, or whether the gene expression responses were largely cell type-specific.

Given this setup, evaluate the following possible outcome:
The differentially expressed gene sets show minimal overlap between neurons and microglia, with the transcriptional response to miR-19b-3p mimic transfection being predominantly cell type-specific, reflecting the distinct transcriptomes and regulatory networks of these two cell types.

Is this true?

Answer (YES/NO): YES